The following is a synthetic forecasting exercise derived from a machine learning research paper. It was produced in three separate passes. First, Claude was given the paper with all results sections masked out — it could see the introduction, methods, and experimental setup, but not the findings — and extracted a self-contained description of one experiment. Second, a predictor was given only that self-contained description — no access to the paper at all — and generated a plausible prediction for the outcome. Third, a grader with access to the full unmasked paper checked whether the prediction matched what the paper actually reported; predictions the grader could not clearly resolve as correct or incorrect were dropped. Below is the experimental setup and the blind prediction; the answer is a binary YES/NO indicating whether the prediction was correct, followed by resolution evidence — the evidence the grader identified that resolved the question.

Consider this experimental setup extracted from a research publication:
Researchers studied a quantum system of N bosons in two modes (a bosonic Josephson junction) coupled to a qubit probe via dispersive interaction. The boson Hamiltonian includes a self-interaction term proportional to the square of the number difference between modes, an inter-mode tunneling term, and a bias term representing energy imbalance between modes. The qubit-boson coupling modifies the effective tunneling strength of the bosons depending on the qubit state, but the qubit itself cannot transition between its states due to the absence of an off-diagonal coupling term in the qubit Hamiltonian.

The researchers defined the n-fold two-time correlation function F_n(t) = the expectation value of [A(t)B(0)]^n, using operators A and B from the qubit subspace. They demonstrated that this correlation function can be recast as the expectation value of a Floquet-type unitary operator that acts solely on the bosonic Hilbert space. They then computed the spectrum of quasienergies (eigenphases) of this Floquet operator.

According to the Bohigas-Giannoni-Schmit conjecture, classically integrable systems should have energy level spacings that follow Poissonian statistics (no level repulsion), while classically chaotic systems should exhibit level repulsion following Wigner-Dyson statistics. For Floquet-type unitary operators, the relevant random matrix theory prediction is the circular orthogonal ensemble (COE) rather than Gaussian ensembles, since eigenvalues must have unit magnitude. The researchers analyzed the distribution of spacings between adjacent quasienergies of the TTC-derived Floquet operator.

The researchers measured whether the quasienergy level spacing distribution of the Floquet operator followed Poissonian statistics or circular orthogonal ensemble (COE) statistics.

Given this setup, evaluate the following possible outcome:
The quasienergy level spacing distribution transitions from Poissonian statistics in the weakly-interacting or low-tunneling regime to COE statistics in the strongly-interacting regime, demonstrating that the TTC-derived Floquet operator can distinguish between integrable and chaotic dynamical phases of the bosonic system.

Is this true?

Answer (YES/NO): NO